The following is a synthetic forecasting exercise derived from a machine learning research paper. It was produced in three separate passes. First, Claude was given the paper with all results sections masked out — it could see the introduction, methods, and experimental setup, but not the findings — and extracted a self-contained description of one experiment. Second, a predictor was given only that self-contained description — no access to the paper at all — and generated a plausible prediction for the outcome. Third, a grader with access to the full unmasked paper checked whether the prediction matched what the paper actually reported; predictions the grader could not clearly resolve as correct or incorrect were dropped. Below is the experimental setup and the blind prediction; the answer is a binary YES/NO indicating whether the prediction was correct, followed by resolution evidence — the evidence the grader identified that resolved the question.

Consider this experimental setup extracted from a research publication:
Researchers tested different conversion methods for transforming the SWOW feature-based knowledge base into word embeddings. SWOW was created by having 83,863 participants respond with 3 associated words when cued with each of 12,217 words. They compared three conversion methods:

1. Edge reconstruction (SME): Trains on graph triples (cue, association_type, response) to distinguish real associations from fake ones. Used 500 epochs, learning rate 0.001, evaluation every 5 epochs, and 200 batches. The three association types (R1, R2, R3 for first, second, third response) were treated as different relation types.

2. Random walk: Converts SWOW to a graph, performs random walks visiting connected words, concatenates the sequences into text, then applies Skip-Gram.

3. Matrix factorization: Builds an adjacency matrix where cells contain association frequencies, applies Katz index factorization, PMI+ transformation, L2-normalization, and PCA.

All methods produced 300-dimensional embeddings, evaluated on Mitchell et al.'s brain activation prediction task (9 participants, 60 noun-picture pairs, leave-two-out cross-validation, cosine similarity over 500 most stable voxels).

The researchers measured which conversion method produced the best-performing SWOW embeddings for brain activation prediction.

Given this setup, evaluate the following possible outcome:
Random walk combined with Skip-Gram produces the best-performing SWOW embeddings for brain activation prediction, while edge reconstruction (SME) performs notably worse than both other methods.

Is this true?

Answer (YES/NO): NO